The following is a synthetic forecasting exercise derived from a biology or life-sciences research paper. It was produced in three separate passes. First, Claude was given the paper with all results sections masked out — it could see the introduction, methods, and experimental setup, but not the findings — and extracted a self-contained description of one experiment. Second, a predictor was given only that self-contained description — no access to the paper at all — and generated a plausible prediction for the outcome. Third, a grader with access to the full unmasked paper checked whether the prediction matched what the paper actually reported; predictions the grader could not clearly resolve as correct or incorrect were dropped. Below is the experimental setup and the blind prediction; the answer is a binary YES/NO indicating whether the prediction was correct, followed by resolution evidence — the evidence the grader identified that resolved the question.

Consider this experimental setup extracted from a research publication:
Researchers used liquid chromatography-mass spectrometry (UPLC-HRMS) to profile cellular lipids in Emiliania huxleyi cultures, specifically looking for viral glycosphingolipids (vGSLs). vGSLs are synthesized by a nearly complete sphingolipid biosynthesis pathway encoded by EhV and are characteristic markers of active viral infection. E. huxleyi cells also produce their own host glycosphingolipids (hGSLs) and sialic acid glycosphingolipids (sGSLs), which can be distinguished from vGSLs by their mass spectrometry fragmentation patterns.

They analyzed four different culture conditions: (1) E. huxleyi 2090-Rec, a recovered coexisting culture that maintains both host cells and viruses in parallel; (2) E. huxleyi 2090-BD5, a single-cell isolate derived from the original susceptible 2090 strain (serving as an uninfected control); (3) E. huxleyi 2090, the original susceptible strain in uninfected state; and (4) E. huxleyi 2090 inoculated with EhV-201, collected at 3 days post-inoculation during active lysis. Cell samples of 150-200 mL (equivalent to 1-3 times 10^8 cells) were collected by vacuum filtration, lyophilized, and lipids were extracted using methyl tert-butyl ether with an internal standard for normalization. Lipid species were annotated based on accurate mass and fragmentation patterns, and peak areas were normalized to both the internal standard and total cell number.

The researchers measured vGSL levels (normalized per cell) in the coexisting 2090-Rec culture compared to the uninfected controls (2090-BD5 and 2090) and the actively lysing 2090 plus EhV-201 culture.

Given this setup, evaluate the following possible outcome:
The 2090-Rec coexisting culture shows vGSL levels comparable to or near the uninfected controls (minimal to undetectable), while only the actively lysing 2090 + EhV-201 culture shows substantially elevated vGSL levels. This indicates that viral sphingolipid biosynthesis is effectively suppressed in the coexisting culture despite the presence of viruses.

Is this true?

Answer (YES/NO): NO